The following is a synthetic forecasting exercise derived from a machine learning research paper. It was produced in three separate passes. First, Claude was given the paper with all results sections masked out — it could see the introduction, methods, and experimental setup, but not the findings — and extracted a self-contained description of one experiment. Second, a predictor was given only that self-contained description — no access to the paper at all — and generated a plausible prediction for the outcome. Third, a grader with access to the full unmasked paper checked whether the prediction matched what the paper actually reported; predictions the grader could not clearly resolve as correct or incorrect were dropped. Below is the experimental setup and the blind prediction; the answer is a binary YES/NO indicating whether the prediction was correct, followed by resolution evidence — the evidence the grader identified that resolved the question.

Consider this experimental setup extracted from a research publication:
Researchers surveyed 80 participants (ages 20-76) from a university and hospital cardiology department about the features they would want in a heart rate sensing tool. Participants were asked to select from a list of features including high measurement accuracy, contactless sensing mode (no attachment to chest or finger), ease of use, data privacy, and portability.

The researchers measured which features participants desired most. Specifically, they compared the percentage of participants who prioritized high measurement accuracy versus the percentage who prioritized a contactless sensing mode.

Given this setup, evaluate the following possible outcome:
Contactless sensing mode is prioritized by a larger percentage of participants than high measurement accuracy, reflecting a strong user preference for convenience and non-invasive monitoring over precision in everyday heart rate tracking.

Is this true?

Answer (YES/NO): NO